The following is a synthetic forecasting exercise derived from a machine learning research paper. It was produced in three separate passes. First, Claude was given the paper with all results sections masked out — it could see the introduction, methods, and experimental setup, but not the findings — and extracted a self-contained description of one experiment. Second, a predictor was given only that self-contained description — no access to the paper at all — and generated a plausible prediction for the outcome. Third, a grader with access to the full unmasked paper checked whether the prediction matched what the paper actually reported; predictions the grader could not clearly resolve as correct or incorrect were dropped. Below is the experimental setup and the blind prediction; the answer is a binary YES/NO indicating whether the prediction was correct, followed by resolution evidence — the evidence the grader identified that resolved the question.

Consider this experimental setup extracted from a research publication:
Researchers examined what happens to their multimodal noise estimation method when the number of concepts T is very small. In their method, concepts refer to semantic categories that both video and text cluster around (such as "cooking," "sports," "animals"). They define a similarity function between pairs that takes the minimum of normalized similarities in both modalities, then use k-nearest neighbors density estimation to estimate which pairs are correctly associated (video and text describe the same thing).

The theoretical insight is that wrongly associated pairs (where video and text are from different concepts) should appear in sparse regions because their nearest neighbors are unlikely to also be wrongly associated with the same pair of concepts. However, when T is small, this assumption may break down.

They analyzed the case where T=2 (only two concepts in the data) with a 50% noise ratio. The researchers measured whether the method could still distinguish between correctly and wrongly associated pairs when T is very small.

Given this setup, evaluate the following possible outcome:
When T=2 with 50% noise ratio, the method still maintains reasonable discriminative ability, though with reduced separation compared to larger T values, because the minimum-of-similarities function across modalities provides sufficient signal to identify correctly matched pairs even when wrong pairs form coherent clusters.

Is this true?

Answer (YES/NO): NO